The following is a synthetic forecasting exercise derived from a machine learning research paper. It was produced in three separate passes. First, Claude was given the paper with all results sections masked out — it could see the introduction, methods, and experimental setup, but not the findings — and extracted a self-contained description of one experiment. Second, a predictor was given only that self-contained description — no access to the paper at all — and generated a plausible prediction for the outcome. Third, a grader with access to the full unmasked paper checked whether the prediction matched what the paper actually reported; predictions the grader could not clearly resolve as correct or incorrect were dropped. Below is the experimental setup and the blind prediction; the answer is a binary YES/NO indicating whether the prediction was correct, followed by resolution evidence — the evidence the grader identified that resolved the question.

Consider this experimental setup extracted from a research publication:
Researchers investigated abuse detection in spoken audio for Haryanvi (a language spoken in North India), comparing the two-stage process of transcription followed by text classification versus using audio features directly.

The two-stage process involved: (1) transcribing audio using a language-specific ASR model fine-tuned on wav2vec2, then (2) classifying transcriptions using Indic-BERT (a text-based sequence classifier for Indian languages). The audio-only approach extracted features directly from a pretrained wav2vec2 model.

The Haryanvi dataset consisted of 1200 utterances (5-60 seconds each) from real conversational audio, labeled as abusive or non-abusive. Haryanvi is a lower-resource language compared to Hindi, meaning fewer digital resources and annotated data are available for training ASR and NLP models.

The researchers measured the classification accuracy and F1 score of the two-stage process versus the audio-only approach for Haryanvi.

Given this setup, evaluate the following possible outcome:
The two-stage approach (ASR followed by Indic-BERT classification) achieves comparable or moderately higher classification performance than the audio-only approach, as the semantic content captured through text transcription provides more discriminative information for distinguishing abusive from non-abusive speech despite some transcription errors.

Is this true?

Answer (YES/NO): NO